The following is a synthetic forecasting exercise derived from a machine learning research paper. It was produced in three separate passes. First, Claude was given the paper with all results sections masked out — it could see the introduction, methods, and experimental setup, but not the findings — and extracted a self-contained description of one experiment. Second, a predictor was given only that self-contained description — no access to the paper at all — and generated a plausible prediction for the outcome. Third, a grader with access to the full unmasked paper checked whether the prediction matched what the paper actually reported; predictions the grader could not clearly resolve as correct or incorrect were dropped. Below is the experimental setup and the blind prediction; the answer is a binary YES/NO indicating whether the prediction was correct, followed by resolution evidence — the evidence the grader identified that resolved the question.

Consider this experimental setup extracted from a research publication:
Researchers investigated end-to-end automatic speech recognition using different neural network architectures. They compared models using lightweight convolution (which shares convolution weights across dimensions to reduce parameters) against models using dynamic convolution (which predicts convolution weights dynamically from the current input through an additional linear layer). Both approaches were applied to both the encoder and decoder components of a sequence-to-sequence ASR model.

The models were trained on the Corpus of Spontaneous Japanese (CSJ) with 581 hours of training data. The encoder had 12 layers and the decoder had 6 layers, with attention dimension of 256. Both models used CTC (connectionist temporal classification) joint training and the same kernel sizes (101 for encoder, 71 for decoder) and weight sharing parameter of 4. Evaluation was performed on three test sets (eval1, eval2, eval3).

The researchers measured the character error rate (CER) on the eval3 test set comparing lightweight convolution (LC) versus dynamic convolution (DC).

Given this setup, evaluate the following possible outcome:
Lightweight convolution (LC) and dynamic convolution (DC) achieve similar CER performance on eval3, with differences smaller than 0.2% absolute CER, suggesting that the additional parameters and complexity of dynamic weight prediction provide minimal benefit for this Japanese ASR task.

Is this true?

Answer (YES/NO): YES